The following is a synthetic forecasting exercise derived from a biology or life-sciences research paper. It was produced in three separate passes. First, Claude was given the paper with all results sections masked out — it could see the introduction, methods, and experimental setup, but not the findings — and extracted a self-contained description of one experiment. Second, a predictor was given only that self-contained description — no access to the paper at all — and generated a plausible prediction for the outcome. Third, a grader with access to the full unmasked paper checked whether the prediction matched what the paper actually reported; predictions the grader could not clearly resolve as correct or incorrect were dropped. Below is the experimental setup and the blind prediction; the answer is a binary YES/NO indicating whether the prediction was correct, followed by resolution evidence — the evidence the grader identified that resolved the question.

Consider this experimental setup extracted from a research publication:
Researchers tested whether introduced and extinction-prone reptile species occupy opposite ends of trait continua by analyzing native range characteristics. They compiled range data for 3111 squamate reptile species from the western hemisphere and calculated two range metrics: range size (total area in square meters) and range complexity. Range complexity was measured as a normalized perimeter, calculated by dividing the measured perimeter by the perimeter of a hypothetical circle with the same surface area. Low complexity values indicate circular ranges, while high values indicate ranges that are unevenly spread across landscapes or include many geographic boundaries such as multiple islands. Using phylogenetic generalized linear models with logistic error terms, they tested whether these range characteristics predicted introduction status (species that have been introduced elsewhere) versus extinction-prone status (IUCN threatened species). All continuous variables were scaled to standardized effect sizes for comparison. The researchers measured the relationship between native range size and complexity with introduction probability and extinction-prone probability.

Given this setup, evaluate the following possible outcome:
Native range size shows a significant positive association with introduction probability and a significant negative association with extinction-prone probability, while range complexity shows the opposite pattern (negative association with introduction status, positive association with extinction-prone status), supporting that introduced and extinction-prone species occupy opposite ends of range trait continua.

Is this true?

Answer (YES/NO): NO